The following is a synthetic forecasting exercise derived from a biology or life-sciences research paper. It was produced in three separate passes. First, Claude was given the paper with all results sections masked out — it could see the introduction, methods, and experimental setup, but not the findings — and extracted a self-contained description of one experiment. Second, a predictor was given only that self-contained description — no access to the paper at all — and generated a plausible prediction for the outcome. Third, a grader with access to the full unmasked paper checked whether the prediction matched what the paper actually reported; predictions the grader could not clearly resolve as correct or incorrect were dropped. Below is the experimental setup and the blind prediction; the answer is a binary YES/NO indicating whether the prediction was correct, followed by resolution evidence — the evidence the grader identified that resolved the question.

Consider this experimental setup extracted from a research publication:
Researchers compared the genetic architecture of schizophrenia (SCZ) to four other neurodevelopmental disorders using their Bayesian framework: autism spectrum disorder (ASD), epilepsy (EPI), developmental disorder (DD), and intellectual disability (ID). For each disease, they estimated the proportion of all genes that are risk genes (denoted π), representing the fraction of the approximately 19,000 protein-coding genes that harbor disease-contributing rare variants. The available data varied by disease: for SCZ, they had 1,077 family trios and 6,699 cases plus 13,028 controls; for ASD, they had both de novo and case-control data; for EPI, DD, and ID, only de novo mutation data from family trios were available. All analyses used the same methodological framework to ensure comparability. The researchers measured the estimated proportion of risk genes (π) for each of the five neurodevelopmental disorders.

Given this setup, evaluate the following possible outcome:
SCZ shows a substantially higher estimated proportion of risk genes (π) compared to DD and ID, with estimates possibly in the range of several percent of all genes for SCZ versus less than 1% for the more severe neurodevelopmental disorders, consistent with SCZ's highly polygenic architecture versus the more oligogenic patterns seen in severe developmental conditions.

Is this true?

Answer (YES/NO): NO